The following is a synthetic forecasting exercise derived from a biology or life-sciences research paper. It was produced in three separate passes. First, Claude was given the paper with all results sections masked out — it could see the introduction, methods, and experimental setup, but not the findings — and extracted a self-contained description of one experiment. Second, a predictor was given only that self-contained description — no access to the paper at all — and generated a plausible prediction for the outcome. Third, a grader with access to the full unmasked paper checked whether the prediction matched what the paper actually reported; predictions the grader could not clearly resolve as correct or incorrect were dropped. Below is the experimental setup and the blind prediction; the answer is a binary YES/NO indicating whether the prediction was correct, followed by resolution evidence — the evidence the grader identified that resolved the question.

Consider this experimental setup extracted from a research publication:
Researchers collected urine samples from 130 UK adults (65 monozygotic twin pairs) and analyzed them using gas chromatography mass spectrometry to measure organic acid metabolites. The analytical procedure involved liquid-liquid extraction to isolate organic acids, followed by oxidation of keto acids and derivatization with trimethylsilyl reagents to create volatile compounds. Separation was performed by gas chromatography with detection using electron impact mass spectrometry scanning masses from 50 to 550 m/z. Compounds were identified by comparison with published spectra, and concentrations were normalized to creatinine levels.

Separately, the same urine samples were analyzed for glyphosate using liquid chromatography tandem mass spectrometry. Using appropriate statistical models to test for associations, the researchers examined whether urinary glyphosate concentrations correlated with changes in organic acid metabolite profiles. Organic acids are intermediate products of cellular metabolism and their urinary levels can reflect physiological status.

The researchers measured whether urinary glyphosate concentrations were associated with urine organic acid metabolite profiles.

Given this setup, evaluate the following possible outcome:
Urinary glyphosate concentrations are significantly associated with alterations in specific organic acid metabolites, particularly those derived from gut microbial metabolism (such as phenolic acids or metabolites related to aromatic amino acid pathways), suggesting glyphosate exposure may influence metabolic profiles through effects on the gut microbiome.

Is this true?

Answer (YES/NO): NO